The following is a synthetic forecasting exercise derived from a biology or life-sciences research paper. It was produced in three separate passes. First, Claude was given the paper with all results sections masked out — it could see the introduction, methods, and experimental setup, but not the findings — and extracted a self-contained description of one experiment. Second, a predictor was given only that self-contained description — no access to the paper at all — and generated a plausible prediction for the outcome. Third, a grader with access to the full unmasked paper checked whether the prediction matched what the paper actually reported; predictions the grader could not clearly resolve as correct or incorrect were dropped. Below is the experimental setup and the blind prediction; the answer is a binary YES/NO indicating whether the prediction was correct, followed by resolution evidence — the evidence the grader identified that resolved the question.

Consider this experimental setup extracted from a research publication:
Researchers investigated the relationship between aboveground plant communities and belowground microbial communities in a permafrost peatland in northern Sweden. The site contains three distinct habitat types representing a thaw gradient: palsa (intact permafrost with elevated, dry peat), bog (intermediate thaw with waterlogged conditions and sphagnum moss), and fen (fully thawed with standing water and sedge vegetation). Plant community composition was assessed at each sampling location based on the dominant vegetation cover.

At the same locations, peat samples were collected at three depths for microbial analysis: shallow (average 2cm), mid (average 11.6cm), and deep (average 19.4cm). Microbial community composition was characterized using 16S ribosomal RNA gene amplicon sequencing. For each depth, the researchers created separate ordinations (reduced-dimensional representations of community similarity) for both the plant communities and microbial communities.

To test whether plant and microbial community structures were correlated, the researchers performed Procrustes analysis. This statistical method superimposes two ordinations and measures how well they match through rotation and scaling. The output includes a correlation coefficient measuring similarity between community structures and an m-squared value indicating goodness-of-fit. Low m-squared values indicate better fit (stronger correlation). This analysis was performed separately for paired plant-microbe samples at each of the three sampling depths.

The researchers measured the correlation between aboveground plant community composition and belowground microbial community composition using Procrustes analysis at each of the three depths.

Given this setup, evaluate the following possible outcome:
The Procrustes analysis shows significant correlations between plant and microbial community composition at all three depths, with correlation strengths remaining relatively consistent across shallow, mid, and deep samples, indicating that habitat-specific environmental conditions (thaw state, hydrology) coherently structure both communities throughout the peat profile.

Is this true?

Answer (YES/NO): NO